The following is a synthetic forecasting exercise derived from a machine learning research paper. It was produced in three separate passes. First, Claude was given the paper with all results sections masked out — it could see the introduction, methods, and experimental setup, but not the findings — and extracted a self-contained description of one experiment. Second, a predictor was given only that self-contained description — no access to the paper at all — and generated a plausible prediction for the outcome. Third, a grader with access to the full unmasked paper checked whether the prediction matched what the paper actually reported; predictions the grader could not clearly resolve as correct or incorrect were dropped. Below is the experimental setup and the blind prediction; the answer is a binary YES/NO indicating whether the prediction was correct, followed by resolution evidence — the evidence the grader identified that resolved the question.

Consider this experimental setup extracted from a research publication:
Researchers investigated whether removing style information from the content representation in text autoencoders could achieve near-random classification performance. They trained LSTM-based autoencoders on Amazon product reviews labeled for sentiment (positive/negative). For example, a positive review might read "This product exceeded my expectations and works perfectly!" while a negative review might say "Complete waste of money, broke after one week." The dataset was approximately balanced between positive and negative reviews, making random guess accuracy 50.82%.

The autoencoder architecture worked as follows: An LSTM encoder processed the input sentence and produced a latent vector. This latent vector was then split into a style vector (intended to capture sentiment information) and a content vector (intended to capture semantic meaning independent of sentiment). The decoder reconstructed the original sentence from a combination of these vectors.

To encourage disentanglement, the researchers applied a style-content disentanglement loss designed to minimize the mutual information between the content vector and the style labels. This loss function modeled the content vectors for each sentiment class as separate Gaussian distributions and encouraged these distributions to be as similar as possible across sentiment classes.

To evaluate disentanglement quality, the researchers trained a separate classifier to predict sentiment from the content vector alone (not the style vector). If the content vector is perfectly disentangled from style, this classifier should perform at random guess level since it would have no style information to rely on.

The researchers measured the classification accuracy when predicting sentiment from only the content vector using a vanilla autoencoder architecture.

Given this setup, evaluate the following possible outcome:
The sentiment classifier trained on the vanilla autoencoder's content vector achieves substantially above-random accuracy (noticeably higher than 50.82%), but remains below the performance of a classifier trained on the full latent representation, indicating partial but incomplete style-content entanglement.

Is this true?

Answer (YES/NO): NO